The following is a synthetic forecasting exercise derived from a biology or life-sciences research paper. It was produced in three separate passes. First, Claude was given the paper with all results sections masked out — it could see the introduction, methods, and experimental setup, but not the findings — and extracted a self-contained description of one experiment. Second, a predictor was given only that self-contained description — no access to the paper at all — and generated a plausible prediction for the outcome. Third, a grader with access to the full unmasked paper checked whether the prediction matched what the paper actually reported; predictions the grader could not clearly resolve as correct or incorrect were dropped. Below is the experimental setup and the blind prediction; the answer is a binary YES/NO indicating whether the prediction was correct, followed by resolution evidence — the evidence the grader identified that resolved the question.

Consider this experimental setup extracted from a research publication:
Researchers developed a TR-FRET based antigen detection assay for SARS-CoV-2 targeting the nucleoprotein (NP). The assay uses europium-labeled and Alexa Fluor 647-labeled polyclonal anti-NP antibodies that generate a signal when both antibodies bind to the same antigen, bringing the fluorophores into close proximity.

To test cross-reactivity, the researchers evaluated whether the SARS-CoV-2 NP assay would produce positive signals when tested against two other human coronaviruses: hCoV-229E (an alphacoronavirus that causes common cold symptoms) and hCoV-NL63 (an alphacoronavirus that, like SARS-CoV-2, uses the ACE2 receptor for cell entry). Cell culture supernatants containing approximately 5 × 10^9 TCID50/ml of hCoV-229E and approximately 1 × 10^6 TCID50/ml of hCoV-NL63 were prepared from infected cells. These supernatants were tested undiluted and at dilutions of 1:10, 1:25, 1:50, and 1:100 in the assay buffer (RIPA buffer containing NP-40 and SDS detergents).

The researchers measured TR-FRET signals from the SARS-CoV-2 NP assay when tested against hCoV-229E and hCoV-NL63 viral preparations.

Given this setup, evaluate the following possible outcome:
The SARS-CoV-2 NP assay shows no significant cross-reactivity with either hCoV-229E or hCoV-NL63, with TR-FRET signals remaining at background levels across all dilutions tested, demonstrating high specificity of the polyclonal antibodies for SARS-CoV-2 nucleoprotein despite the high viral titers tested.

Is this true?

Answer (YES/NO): YES